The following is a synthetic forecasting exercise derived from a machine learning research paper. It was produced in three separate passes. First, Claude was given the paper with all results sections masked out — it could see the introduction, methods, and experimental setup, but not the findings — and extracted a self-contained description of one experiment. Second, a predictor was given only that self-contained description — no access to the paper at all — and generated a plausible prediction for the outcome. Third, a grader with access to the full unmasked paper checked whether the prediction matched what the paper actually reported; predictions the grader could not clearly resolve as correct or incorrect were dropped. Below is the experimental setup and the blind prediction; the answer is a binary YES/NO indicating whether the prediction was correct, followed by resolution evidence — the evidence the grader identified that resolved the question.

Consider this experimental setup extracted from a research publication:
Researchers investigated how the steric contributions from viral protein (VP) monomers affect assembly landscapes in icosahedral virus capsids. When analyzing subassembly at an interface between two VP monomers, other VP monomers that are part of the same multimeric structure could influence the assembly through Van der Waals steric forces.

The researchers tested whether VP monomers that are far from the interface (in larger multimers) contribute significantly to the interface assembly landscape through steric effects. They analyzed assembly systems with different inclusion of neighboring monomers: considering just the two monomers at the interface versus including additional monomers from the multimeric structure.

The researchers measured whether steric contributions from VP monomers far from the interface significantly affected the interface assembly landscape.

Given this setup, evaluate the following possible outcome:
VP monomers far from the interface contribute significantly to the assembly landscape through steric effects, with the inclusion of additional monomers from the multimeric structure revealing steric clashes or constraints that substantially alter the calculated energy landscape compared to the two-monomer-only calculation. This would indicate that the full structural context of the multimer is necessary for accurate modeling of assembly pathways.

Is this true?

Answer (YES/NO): NO